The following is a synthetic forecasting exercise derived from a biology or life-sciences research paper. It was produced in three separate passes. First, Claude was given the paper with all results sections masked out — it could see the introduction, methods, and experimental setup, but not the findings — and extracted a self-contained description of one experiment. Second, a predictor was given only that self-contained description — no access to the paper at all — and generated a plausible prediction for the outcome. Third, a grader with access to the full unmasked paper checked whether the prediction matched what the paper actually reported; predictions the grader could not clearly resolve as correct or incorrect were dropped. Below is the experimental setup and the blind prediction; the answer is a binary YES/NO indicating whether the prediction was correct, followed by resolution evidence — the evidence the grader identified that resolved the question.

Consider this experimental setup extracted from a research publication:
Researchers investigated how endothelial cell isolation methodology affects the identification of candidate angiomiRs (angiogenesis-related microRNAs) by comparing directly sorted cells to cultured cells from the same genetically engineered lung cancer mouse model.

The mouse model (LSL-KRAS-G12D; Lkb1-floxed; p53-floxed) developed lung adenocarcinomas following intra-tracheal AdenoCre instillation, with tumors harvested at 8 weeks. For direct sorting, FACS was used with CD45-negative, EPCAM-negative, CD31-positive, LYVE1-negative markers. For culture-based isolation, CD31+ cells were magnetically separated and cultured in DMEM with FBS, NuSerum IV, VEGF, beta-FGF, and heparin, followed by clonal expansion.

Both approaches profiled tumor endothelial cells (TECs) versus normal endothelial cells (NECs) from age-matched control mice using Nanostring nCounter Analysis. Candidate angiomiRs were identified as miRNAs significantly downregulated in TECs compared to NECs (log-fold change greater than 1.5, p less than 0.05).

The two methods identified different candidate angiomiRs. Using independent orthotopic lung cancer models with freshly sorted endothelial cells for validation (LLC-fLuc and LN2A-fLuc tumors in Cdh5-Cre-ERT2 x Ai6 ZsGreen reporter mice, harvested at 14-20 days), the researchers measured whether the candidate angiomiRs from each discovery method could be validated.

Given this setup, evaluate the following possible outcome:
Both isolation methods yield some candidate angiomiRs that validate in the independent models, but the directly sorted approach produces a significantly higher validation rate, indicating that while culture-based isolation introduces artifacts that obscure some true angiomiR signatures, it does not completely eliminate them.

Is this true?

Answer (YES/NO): YES